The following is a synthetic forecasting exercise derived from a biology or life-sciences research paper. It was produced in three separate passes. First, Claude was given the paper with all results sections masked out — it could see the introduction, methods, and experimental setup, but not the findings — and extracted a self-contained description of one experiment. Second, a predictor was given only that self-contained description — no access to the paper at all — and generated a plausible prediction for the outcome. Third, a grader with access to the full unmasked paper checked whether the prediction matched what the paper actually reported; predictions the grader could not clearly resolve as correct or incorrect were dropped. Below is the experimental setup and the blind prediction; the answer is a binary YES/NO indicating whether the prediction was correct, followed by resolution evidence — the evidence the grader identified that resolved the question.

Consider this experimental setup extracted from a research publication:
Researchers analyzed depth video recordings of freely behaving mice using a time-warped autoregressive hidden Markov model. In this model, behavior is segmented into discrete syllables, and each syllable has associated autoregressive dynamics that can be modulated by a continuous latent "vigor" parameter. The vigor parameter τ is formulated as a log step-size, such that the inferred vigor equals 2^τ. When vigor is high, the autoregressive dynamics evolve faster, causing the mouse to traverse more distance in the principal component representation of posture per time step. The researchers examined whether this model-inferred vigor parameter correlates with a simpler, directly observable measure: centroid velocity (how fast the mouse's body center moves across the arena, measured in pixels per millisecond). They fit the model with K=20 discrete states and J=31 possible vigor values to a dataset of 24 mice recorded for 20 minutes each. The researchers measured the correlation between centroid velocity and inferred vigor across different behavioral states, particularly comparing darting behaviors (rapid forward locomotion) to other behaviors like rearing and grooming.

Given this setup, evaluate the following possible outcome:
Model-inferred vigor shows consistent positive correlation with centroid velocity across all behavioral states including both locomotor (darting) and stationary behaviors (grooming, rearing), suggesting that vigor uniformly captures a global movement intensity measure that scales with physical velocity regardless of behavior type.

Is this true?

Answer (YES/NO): NO